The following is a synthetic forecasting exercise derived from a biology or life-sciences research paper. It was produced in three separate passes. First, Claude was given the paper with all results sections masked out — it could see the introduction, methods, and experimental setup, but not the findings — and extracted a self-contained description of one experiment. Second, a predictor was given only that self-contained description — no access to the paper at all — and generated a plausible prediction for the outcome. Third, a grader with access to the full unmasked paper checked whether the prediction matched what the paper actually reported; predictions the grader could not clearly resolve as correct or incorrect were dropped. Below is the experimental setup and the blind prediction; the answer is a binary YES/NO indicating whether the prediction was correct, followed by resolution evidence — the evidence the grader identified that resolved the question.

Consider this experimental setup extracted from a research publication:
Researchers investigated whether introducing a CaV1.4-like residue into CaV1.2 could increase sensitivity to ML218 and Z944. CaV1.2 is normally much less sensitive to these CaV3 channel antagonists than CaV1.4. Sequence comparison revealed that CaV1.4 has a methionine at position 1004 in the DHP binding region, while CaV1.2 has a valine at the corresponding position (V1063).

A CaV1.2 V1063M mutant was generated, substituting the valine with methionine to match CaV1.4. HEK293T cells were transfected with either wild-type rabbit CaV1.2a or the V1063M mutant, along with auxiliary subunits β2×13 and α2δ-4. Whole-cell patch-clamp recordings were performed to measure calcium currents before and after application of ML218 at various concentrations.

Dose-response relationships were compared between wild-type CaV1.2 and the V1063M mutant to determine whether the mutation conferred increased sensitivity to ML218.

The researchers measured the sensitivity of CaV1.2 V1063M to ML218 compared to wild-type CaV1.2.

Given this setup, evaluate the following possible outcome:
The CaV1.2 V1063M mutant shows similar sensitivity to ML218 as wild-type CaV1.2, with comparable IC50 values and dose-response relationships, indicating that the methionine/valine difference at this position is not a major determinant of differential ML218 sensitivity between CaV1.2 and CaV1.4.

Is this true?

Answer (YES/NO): NO